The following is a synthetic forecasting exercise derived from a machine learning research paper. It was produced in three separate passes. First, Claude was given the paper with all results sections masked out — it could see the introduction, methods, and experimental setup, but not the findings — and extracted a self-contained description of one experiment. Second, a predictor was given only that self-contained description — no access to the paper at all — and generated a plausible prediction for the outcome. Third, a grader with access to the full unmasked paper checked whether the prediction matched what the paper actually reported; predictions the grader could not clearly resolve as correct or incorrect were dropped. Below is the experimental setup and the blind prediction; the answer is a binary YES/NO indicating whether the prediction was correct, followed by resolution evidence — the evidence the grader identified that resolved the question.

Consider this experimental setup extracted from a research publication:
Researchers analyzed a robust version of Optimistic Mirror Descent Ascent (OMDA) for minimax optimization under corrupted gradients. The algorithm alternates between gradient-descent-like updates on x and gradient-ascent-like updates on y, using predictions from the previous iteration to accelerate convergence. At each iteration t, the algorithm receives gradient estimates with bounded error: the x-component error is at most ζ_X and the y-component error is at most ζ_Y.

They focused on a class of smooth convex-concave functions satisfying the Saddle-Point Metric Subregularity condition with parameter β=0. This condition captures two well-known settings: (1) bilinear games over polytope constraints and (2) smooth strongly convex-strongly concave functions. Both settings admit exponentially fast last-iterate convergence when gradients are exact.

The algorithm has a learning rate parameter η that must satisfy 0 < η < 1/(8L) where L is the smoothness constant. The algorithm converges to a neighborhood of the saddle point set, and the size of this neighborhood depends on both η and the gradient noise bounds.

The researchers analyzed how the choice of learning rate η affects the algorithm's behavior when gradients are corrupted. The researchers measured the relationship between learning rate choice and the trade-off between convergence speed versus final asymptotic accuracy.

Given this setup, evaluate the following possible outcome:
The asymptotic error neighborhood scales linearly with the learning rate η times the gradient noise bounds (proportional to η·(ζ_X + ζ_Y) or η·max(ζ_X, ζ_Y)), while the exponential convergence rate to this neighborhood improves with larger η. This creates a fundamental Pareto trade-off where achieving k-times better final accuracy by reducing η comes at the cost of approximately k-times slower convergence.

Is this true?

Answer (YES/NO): NO